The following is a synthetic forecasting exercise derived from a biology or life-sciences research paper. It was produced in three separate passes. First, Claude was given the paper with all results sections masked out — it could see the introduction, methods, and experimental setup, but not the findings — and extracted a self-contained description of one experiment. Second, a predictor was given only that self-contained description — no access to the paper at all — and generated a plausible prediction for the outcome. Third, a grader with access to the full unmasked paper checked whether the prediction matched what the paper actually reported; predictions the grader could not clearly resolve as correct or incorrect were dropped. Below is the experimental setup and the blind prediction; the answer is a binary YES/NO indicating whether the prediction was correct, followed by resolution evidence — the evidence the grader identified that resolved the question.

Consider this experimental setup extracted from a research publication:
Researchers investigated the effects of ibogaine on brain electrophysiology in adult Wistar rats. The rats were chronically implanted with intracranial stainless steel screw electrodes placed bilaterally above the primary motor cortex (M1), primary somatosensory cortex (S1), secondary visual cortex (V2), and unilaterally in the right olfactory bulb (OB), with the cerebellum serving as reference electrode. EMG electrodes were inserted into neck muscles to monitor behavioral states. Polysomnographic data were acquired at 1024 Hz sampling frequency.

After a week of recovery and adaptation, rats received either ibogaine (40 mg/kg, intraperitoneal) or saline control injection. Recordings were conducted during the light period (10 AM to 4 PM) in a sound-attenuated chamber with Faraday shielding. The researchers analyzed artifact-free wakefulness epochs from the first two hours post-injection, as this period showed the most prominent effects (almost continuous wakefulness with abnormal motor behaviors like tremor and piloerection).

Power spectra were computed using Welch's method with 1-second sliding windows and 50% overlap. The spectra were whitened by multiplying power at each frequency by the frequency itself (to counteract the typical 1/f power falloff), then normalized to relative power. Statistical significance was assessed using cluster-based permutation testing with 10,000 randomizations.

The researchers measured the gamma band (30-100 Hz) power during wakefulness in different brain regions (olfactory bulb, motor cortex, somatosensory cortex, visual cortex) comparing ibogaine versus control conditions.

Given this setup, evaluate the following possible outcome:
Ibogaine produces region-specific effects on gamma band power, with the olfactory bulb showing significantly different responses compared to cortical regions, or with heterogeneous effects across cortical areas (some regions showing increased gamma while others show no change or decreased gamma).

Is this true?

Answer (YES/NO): NO